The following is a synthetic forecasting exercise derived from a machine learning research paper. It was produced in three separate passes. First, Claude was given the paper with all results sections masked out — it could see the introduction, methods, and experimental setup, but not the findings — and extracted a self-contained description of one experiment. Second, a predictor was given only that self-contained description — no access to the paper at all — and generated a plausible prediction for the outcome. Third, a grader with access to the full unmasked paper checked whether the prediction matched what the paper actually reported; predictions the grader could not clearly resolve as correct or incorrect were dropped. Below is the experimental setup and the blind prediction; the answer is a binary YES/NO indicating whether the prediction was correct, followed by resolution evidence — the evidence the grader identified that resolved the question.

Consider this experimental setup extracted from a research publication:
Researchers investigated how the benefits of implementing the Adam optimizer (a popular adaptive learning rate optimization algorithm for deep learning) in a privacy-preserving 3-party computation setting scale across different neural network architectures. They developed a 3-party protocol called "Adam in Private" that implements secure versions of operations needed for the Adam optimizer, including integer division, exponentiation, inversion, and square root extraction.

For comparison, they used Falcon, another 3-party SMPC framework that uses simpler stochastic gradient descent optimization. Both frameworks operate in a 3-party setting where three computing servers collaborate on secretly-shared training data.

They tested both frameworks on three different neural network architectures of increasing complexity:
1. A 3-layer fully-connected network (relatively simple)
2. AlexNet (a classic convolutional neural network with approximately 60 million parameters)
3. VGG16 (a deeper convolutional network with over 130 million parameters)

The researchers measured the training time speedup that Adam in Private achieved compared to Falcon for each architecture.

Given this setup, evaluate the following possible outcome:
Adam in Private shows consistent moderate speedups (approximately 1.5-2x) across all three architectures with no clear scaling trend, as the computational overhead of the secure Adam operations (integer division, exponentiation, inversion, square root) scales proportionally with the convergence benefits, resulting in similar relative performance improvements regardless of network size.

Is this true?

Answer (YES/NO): NO